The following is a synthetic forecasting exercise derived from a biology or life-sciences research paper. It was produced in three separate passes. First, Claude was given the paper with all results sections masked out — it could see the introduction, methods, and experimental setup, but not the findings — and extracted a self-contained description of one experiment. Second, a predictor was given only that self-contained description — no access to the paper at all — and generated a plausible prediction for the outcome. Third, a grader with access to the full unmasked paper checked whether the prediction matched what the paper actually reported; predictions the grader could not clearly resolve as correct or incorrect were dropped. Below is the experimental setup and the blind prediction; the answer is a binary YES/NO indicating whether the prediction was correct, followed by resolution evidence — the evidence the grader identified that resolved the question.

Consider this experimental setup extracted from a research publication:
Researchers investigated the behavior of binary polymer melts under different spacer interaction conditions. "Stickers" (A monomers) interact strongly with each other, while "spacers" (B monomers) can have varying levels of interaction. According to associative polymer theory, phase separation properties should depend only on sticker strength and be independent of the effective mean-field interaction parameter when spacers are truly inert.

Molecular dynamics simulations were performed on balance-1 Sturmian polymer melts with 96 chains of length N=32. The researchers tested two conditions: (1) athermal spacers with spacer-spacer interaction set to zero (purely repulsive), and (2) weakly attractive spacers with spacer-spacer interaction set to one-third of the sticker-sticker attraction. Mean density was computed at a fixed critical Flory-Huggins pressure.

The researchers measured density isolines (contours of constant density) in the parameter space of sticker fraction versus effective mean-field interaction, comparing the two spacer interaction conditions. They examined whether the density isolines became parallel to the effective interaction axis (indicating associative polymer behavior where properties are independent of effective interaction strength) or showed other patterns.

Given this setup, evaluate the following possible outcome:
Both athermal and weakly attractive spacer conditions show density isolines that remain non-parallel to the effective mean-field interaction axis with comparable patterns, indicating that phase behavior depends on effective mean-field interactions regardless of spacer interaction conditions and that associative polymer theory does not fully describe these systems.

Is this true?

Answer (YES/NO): NO